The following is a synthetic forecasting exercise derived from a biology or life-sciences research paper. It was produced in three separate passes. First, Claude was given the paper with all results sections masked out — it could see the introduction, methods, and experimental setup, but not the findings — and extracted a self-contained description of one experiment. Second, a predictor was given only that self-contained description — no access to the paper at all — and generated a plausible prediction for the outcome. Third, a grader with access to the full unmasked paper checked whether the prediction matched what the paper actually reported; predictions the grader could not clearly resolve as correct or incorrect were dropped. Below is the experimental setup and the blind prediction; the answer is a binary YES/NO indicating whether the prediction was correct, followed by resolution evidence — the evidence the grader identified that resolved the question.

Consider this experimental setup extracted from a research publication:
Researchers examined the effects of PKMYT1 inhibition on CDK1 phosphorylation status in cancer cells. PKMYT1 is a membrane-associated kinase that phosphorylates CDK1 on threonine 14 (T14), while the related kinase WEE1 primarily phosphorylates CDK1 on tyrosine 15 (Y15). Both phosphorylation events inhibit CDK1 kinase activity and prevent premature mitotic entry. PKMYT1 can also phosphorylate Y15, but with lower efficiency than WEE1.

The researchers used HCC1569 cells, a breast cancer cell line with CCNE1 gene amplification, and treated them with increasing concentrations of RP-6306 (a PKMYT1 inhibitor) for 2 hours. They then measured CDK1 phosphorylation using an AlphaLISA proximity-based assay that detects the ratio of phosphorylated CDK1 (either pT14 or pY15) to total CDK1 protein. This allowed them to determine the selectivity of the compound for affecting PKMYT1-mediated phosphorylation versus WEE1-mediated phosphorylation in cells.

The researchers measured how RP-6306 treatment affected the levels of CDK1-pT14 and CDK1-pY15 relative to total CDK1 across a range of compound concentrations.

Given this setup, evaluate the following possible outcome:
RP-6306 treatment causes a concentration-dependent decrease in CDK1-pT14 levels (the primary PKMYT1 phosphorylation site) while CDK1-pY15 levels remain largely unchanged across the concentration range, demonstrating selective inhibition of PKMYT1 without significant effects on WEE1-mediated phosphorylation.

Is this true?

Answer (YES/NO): YES